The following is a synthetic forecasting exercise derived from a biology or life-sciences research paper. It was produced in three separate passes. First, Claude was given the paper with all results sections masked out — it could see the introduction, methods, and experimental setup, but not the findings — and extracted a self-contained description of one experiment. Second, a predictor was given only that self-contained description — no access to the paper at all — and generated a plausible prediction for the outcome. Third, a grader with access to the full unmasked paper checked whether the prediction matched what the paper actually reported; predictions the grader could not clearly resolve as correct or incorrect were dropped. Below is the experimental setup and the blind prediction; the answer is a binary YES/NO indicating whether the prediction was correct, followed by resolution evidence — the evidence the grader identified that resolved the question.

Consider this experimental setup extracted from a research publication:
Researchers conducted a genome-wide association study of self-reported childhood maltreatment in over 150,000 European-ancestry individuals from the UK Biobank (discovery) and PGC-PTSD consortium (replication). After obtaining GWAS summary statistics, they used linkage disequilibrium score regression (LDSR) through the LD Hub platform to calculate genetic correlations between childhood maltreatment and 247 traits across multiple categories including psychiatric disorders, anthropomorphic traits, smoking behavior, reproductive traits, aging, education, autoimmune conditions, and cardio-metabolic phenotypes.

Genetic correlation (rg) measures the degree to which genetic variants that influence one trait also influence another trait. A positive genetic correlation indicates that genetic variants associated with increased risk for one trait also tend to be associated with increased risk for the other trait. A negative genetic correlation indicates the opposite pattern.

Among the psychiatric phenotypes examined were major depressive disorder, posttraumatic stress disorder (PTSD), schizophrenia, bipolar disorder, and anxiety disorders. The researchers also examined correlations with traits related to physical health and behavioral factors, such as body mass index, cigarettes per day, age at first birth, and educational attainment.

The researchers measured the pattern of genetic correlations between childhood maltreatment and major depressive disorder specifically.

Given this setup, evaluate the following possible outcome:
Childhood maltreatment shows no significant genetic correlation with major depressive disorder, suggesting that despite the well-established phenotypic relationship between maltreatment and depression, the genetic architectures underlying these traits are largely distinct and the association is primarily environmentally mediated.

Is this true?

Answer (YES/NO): NO